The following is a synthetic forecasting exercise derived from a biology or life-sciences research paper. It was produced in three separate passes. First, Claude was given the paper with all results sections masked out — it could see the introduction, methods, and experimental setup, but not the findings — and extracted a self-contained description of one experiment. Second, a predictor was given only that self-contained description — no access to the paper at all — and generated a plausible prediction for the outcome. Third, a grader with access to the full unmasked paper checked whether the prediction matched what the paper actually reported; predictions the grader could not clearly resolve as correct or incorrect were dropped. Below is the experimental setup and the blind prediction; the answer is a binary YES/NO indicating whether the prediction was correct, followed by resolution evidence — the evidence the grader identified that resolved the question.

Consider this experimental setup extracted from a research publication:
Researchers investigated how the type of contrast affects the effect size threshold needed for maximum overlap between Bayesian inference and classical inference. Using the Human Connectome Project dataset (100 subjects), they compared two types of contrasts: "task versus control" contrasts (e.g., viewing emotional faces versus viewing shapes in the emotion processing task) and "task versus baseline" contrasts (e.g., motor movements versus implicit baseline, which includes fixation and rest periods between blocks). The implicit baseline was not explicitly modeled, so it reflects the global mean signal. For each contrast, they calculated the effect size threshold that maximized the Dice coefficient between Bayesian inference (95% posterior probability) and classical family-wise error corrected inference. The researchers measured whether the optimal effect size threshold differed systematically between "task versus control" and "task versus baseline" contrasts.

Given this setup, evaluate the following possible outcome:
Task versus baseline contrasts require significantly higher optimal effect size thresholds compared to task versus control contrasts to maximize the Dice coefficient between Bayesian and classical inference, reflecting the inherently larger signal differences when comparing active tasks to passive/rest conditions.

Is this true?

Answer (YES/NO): YES